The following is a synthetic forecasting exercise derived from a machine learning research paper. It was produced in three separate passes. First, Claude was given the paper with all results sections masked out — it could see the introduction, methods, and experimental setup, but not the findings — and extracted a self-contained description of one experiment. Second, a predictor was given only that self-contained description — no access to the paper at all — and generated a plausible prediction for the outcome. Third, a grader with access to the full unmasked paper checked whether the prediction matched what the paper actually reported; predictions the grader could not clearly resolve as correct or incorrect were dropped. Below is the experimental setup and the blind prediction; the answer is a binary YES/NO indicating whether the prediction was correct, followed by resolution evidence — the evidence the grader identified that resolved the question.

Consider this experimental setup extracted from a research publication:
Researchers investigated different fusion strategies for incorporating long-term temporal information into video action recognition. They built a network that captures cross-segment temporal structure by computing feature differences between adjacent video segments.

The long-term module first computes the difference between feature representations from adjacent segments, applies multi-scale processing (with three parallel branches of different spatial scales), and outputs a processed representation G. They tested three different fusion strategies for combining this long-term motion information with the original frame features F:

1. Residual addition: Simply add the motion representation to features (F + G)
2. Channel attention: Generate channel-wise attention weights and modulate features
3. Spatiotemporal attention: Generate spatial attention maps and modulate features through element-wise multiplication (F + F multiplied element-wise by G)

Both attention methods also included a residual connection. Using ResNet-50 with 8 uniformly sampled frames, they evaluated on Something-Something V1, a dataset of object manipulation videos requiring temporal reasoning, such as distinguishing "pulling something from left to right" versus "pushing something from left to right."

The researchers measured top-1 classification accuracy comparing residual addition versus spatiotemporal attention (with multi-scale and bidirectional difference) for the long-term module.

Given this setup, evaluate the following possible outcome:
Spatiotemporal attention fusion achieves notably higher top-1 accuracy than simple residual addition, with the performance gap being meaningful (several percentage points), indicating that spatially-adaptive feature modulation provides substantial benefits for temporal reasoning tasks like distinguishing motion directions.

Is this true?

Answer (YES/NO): YES